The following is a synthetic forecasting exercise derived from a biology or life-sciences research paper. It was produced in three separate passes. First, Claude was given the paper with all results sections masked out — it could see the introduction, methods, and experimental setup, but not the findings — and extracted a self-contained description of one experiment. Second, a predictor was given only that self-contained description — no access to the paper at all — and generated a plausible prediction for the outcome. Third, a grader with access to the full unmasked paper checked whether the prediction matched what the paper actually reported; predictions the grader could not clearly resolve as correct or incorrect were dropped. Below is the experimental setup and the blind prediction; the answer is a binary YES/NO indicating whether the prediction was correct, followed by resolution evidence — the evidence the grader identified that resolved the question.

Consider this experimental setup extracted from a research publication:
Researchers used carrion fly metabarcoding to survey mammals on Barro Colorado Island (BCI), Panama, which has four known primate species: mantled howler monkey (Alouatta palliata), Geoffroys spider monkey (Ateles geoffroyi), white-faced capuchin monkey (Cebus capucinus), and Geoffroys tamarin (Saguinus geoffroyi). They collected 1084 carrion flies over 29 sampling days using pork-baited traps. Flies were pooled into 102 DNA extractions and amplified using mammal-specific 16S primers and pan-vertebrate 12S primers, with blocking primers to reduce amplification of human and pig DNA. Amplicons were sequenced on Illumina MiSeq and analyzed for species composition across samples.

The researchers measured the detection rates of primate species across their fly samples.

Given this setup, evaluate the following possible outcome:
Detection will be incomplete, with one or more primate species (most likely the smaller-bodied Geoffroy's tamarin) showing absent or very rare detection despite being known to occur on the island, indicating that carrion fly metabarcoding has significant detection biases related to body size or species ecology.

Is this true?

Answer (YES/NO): NO